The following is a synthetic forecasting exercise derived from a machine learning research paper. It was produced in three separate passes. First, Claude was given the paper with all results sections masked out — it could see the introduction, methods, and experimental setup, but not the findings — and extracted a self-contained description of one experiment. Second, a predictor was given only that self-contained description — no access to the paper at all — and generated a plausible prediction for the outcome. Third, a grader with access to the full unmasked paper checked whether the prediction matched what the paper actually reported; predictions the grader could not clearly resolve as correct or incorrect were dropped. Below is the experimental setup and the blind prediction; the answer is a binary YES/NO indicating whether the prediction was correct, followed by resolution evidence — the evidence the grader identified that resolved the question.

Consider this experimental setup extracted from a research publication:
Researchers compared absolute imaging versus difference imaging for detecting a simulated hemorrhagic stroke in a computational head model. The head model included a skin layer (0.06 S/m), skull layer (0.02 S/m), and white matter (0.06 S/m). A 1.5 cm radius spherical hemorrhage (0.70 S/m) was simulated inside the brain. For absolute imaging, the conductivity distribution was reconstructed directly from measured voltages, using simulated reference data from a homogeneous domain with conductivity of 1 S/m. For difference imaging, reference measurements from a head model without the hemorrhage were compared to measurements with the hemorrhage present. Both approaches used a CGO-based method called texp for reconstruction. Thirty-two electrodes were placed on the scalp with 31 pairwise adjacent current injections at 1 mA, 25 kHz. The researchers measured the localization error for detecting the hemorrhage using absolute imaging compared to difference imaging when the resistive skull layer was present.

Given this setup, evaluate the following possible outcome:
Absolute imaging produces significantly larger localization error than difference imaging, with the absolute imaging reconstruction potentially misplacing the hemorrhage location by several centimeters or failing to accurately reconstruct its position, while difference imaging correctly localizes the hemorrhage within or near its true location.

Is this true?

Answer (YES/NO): NO